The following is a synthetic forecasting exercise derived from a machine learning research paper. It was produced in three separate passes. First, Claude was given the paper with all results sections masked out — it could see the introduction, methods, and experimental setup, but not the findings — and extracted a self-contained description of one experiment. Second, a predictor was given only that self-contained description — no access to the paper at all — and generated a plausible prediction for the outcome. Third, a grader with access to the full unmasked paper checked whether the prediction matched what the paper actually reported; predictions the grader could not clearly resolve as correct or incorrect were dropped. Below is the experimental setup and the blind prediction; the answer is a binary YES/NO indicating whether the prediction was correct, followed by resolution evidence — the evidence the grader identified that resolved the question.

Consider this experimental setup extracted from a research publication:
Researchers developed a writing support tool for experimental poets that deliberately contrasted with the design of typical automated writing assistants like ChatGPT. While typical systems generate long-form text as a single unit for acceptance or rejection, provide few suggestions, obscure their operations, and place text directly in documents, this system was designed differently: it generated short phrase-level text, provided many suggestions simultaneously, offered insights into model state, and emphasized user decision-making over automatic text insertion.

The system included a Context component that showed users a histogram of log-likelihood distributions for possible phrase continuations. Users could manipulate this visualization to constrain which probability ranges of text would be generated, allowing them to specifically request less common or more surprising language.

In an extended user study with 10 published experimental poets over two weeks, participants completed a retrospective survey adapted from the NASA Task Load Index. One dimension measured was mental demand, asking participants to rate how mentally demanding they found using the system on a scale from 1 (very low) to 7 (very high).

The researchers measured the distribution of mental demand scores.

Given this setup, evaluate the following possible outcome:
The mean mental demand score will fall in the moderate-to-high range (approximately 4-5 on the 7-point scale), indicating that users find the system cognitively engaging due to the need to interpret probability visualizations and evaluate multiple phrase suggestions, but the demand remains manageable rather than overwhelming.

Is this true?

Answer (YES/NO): NO